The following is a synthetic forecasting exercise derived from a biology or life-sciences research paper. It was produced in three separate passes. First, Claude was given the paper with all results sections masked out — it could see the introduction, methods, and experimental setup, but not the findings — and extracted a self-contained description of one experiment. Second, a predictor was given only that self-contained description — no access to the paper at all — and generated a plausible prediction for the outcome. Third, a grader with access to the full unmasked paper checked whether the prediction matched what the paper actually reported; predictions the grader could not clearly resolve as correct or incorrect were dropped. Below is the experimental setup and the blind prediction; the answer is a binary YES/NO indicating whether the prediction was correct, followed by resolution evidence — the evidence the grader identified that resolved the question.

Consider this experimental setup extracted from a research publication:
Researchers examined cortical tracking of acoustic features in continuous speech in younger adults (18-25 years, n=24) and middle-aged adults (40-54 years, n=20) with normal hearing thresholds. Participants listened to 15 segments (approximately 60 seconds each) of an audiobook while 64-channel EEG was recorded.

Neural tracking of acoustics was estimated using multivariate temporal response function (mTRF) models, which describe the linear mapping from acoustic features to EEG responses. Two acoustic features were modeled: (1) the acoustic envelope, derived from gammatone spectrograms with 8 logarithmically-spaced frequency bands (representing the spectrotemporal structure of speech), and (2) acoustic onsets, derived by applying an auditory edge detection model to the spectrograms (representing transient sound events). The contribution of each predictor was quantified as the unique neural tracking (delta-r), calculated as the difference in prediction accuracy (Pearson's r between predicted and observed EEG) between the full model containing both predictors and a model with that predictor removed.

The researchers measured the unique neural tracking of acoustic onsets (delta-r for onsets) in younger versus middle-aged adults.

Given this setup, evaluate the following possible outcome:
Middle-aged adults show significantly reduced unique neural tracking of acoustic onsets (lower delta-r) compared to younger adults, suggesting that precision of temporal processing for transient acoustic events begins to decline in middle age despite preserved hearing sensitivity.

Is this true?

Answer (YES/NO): NO